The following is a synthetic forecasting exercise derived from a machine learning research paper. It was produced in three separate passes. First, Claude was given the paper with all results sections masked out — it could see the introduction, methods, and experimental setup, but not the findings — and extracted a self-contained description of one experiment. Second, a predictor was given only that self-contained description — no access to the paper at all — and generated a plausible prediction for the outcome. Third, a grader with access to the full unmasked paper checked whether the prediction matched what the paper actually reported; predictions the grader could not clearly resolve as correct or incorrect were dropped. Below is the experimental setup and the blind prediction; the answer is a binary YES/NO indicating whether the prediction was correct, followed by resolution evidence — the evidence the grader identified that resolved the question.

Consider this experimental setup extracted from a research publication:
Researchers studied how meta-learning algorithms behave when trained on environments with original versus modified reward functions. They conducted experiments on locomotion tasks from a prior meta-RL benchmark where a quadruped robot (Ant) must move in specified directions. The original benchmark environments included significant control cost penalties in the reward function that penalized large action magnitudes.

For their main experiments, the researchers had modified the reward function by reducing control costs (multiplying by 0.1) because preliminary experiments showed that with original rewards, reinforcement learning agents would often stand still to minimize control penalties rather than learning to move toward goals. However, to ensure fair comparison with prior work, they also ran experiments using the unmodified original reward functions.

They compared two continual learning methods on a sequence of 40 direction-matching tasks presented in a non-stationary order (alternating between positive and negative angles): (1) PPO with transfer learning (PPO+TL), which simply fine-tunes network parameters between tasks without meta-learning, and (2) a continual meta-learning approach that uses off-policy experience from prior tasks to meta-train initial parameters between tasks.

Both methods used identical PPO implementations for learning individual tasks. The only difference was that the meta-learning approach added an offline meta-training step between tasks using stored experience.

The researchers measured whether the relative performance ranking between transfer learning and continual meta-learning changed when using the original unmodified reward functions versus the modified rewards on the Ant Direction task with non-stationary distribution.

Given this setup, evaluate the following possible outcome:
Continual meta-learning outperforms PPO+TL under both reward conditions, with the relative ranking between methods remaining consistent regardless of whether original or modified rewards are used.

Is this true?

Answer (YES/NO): NO